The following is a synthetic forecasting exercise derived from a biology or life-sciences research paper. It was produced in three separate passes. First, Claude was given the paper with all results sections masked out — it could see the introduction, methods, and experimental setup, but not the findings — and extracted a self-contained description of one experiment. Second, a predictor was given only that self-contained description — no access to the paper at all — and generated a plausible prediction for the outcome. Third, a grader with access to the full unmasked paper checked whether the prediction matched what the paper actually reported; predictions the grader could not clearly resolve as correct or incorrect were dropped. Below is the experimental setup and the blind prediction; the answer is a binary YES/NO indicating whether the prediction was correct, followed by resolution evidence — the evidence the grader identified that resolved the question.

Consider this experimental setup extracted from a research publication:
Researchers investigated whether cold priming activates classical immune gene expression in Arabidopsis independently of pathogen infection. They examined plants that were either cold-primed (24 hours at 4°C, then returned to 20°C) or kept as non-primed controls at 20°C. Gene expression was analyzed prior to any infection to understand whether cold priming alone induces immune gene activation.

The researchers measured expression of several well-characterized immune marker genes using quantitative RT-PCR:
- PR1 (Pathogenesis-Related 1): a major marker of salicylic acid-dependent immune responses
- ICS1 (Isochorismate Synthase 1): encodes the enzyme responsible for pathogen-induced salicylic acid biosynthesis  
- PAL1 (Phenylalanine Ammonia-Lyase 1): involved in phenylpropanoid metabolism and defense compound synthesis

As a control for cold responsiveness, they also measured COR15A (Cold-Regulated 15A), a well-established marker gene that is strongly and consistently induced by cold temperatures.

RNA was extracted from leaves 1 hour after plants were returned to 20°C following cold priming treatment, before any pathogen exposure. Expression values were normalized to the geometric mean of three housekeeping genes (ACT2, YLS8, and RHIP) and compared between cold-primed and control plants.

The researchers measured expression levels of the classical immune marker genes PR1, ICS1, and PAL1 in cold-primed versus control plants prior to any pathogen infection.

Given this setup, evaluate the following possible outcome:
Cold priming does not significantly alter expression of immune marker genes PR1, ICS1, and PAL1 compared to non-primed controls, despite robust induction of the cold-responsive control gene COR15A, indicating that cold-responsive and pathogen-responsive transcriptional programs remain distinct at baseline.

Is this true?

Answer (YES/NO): NO